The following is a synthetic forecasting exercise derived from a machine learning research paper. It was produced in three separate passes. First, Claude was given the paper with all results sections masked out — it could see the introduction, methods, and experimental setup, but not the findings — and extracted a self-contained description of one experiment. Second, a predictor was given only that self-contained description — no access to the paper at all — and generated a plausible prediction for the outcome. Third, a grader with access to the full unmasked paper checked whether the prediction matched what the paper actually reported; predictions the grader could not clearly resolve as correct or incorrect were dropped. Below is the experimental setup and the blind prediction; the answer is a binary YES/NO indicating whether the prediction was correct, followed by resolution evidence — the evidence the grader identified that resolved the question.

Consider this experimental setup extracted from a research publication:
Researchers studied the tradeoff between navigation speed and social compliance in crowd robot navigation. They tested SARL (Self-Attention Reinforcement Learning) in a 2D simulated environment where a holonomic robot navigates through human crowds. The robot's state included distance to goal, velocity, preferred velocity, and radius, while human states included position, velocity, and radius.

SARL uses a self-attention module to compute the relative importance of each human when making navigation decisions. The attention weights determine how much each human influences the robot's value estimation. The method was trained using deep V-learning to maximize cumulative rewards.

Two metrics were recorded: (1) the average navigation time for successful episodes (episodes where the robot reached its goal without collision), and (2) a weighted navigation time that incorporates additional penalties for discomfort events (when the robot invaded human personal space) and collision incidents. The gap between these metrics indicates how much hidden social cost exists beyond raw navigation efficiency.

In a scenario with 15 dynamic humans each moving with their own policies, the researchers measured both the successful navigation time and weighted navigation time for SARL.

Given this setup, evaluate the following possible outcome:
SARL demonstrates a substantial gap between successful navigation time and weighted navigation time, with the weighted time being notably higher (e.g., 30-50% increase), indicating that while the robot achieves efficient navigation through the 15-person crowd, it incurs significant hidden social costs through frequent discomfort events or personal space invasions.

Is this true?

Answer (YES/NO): YES